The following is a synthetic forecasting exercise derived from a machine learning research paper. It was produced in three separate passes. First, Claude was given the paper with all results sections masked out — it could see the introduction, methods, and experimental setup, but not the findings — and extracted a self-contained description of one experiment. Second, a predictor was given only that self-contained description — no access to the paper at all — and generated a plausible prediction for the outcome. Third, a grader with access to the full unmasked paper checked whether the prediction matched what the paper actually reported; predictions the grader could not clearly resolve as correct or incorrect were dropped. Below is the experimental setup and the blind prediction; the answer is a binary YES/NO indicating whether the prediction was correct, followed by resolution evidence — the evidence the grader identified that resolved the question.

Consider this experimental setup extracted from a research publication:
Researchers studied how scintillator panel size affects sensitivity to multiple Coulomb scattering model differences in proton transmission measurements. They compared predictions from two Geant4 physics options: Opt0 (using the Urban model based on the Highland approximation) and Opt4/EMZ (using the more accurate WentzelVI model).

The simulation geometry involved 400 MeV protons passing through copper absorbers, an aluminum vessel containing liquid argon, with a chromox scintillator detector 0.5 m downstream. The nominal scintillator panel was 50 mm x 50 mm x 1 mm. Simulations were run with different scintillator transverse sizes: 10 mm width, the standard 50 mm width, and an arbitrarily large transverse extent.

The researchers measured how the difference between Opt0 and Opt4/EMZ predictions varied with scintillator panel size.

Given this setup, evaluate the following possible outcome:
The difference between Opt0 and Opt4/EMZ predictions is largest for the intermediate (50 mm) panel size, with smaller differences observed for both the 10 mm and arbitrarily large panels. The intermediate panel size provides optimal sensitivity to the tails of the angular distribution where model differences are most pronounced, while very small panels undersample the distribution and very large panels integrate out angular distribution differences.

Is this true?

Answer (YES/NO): NO